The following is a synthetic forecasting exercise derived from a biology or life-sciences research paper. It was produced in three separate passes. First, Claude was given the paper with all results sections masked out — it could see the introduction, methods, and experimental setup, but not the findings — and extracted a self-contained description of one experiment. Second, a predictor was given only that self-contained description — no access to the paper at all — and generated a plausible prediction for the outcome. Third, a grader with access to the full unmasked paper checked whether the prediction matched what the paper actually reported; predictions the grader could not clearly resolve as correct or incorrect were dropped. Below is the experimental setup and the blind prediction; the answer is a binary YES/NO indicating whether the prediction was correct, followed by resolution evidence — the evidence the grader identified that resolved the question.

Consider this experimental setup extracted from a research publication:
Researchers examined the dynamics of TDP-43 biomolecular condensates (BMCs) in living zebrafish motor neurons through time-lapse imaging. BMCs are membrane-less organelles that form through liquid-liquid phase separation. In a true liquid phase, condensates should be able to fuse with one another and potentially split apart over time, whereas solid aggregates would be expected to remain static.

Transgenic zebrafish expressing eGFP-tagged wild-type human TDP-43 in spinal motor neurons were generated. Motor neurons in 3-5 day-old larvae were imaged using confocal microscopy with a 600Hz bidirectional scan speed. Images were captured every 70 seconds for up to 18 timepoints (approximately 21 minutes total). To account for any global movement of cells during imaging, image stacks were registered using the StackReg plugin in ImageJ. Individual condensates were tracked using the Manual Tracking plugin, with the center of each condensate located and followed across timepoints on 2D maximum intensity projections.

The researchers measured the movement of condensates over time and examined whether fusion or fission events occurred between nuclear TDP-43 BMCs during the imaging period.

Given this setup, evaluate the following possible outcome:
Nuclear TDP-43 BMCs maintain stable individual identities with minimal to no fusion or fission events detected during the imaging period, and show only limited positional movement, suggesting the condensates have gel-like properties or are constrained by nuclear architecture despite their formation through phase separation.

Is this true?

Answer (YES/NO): NO